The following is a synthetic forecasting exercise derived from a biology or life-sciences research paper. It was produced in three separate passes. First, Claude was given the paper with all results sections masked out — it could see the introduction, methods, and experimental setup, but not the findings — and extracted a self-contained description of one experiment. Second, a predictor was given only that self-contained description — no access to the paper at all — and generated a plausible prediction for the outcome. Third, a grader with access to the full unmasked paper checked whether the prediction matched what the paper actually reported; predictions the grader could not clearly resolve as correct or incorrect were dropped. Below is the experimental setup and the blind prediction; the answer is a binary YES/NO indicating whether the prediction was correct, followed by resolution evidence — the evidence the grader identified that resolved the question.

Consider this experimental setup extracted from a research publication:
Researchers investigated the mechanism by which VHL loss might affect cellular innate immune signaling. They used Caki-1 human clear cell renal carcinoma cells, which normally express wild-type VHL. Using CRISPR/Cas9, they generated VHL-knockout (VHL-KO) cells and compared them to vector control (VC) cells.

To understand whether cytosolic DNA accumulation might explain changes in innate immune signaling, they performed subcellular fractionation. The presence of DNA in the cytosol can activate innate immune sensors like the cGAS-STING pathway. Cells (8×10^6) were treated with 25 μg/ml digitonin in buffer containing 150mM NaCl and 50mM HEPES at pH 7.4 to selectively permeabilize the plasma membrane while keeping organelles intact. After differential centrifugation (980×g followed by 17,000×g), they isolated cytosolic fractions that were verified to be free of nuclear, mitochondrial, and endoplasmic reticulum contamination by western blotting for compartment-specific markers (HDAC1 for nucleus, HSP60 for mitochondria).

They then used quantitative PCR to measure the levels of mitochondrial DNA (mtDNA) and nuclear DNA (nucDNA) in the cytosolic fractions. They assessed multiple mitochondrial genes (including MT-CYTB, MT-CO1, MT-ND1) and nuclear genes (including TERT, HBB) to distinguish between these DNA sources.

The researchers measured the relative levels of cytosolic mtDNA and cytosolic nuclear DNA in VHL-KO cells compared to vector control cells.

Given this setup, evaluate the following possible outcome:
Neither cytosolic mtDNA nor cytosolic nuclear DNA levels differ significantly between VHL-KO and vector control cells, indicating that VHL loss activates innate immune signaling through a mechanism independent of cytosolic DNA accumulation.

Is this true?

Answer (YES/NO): NO